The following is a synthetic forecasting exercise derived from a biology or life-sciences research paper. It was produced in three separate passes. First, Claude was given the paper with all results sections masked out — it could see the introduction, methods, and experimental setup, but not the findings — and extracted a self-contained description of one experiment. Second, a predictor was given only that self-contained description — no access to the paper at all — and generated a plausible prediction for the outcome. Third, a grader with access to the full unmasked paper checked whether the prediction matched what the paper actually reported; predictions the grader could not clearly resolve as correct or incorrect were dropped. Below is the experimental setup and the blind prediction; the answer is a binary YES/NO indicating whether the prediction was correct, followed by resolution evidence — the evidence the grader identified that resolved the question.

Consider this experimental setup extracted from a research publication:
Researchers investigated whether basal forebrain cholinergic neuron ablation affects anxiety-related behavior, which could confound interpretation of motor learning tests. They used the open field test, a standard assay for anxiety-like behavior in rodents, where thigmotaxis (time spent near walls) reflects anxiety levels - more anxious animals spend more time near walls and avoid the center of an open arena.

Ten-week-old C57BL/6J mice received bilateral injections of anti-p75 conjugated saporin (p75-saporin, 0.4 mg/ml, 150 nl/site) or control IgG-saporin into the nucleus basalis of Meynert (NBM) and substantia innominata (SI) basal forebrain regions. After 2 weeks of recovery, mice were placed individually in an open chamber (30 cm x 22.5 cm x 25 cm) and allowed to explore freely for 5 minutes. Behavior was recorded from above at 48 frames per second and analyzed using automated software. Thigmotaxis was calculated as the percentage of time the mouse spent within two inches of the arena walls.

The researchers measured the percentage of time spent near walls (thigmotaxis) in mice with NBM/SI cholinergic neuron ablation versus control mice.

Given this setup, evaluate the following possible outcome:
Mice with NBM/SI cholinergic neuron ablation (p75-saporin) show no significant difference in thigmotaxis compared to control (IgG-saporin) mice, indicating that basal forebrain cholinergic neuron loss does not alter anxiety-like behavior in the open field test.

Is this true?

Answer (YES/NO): YES